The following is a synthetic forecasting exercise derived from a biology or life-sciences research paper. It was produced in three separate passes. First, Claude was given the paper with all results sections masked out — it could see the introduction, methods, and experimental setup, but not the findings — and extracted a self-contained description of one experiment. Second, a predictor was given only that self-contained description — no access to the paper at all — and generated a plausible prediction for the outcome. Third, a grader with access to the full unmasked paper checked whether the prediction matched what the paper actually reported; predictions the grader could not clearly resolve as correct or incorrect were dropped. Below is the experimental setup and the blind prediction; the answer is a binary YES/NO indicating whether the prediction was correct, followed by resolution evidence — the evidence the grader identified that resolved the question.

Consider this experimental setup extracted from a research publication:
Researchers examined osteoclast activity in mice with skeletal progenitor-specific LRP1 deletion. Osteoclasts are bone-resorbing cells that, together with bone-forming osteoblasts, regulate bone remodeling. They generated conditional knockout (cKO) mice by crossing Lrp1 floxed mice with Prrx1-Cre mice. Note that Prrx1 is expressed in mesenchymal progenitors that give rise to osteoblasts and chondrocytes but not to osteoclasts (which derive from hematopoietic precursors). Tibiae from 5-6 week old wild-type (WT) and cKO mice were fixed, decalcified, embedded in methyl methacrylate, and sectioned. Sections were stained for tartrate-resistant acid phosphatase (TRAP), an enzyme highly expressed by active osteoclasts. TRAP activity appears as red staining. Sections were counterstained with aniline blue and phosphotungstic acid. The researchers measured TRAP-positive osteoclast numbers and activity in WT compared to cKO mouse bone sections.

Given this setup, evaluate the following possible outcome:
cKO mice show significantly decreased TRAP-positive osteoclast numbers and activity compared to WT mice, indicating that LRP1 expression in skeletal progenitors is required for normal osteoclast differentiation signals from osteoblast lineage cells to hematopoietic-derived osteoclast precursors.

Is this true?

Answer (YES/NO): NO